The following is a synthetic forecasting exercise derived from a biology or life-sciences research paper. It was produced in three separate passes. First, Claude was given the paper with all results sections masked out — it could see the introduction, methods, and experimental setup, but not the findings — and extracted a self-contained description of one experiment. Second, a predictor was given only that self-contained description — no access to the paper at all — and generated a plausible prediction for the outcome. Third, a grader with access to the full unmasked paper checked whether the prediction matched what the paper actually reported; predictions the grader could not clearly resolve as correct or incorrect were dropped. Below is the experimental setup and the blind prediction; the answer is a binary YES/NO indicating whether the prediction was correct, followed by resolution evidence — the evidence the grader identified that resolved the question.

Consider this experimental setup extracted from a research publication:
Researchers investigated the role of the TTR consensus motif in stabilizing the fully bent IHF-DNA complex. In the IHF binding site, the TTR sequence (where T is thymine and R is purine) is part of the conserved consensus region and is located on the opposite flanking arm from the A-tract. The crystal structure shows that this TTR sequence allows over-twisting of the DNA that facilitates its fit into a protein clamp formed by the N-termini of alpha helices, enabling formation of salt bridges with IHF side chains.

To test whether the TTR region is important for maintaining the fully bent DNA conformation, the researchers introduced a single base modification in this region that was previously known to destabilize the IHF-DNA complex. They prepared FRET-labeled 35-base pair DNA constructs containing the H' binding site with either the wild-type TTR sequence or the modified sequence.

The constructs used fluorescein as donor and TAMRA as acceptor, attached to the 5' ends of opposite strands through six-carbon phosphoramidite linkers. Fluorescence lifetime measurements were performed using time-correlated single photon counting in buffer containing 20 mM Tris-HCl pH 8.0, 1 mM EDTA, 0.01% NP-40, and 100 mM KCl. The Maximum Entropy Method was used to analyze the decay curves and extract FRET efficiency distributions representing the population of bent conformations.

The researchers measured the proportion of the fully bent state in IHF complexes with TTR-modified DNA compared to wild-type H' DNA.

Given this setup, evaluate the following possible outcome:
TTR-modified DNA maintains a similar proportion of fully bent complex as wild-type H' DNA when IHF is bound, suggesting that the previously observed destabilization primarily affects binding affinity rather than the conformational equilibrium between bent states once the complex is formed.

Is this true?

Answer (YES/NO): NO